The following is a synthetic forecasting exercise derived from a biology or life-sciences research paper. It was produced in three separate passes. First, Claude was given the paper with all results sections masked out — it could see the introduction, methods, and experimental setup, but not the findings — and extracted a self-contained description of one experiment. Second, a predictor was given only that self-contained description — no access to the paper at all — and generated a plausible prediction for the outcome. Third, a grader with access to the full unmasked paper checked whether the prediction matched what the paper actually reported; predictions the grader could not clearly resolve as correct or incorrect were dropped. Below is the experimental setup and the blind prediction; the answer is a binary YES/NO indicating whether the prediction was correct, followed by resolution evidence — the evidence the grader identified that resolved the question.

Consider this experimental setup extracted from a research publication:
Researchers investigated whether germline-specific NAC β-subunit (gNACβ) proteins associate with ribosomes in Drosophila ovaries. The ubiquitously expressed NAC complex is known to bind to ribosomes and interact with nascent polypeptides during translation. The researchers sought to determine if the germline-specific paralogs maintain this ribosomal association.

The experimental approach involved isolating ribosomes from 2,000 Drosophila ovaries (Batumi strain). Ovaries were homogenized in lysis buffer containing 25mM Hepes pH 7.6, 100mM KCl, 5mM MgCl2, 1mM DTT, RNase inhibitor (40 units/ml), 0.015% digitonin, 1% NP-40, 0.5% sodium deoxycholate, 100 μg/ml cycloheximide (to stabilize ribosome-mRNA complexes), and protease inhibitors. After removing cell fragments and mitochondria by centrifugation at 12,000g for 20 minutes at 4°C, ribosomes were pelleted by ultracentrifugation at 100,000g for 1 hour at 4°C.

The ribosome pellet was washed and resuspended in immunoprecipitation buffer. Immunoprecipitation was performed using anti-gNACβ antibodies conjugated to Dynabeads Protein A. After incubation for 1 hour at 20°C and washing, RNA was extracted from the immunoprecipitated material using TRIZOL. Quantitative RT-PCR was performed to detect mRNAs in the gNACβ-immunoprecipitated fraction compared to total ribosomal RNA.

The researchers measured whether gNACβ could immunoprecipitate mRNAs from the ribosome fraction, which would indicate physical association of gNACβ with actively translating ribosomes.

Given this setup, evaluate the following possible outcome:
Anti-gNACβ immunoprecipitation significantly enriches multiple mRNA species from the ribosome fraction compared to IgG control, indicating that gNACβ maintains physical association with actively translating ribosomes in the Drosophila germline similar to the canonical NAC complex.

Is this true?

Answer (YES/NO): NO